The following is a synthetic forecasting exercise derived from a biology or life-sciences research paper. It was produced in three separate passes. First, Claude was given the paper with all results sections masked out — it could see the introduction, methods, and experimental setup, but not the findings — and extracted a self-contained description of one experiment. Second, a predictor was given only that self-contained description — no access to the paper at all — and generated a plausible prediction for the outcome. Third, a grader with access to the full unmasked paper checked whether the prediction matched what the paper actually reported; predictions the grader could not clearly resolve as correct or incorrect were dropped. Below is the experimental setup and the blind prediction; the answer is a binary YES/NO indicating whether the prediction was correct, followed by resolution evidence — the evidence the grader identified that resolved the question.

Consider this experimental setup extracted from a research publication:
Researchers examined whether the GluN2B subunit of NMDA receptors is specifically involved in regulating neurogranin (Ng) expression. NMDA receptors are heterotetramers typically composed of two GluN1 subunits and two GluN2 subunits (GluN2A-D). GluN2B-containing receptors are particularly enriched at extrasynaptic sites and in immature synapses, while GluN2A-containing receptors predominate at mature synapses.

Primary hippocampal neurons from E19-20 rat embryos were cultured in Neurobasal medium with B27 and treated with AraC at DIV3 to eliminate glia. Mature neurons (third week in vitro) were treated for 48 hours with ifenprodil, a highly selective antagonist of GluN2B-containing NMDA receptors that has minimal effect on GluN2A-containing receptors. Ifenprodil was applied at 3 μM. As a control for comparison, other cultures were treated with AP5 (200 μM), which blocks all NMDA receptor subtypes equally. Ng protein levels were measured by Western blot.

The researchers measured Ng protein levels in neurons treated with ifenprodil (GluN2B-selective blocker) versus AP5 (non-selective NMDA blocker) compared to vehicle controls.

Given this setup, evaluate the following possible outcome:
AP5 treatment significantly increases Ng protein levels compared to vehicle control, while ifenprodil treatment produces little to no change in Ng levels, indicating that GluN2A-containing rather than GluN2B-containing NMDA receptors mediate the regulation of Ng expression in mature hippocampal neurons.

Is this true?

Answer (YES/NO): NO